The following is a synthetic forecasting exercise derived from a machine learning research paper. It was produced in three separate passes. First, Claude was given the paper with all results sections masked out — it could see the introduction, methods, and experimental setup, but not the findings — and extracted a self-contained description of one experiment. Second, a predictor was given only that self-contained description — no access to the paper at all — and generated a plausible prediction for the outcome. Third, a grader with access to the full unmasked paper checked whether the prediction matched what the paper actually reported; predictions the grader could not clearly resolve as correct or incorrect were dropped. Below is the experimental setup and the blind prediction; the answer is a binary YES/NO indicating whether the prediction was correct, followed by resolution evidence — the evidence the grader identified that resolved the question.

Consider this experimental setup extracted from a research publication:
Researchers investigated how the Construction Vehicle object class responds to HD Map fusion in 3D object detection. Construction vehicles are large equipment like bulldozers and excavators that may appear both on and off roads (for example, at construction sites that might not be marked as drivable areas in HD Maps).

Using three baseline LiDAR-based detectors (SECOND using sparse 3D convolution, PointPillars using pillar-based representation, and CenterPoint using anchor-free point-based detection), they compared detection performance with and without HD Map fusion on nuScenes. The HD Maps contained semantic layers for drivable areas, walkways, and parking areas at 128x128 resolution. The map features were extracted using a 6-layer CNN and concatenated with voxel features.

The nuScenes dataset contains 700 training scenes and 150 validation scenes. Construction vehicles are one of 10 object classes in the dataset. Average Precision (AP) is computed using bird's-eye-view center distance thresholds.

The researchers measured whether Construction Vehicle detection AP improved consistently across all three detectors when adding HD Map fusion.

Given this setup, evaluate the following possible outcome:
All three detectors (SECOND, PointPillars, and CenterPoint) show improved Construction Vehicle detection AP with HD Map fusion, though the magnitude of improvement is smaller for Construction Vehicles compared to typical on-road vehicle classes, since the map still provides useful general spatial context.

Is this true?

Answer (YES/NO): NO